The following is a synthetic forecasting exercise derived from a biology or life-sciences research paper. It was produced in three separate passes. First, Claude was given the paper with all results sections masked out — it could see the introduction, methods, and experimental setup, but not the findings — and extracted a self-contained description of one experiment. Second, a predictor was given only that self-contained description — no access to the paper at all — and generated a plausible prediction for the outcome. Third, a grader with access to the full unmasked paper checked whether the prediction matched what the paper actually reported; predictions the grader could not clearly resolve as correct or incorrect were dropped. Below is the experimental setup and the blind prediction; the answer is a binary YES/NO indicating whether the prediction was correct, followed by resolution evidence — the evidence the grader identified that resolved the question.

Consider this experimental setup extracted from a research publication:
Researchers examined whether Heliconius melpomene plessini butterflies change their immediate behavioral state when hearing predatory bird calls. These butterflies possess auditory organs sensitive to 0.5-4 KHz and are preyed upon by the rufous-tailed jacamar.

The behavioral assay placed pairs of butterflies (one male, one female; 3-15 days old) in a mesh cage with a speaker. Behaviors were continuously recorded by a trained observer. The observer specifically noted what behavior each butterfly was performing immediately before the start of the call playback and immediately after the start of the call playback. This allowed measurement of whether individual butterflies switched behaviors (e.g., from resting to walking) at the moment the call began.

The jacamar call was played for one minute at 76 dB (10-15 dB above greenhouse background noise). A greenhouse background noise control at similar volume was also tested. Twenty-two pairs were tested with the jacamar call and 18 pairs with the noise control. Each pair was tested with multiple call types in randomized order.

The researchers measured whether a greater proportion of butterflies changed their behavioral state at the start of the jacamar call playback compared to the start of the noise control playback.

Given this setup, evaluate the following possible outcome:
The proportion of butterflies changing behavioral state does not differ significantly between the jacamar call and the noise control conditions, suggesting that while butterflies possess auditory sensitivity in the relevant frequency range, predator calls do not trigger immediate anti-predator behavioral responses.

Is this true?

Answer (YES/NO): NO